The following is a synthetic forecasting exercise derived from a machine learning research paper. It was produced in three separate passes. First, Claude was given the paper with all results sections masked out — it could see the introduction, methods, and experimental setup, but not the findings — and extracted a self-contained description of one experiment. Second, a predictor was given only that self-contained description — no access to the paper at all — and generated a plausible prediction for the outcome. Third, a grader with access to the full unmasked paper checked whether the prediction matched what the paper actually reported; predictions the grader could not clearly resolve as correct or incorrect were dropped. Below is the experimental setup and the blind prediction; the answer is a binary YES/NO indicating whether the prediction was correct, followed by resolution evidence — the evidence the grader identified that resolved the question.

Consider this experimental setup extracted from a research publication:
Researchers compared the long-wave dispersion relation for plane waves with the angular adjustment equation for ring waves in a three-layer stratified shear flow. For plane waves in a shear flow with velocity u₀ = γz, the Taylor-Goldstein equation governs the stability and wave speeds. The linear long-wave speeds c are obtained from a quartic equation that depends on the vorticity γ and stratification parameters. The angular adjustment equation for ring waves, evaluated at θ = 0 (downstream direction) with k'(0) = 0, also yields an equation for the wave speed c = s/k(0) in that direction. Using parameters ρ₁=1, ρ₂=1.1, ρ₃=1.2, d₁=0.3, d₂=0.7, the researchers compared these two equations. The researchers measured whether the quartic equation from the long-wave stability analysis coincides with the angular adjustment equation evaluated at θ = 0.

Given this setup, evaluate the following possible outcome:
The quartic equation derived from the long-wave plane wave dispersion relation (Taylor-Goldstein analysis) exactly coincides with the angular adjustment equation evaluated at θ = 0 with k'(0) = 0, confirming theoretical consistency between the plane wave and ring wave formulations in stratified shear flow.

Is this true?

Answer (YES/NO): YES